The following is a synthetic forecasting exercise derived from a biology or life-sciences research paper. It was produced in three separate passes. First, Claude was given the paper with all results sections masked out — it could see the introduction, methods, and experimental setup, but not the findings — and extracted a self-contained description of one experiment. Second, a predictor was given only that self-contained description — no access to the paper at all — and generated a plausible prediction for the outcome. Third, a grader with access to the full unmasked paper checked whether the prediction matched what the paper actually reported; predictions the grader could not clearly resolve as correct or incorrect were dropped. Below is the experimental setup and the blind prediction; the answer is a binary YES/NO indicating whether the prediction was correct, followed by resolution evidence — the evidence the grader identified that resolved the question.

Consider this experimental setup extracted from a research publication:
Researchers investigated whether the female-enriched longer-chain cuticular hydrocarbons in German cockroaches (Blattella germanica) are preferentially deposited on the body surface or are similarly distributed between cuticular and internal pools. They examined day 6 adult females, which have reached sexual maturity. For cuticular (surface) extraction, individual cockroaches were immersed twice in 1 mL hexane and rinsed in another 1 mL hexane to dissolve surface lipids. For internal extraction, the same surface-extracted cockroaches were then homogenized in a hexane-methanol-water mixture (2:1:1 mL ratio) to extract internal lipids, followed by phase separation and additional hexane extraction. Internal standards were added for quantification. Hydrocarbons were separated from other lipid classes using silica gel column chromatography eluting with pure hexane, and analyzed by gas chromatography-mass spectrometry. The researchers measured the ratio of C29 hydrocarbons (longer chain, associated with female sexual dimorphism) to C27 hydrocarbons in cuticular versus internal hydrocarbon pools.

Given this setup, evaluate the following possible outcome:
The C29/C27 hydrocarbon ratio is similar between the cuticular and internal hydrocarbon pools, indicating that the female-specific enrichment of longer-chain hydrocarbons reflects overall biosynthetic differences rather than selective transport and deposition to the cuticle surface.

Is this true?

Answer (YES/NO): YES